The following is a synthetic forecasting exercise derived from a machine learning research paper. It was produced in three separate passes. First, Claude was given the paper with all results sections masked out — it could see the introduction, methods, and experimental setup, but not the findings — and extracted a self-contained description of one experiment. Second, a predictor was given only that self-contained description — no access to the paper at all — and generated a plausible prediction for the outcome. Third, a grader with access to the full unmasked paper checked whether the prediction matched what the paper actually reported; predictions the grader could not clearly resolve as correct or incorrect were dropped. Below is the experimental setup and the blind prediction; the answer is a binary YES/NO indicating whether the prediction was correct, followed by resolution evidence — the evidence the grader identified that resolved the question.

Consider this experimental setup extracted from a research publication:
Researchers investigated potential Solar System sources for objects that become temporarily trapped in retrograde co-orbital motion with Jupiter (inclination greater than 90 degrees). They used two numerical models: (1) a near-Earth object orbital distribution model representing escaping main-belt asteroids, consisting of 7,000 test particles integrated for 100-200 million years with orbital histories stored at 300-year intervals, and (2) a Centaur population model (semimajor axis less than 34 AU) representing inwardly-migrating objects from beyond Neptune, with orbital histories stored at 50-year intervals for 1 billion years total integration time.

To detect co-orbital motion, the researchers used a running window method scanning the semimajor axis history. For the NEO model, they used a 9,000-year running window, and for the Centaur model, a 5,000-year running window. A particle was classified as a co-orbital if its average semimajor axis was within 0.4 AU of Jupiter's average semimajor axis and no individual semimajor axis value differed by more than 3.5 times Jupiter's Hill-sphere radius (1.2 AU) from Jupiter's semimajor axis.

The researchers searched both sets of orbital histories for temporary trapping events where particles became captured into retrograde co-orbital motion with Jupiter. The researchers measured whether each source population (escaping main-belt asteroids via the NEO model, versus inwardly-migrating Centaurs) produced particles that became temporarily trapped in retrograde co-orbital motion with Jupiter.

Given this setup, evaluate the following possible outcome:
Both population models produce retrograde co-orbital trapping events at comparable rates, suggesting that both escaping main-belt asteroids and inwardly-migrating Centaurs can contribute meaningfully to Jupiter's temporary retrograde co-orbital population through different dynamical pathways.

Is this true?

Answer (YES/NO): NO